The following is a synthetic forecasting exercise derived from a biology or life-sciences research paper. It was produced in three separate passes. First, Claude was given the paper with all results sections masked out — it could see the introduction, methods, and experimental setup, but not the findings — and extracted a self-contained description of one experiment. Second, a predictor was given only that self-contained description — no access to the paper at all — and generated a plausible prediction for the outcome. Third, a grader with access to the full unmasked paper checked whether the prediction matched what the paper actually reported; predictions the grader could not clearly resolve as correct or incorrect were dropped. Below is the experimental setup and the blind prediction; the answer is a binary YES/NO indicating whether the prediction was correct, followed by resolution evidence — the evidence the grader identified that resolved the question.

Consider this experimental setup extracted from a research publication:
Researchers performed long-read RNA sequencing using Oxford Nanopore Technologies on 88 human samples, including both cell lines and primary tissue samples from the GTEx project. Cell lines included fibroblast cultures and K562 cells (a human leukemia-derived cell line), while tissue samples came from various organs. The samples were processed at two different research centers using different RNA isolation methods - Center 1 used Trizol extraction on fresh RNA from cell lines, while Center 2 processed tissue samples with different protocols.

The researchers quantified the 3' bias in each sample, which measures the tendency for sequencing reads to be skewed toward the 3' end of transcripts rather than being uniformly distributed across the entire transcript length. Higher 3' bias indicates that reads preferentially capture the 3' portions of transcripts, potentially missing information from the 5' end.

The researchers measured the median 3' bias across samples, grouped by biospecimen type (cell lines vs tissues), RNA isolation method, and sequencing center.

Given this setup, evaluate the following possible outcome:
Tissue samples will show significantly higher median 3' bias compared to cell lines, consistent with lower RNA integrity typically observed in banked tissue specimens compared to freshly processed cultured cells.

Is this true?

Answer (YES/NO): YES